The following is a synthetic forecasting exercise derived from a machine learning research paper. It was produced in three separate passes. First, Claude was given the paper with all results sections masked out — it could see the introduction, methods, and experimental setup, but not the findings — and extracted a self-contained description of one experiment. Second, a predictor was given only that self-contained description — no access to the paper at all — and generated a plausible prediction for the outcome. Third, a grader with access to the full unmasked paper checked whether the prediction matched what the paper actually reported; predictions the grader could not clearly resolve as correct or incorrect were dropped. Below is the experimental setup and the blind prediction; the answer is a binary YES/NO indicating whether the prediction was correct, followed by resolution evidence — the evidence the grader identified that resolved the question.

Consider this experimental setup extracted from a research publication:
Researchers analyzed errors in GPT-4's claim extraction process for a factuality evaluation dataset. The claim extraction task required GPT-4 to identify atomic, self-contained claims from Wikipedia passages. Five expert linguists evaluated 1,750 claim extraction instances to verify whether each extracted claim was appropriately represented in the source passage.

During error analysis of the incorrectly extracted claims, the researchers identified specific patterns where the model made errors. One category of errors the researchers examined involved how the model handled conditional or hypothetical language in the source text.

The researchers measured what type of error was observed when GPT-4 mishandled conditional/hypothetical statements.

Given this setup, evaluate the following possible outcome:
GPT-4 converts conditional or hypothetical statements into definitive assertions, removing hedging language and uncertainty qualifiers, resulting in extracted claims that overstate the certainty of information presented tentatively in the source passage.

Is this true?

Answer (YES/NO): YES